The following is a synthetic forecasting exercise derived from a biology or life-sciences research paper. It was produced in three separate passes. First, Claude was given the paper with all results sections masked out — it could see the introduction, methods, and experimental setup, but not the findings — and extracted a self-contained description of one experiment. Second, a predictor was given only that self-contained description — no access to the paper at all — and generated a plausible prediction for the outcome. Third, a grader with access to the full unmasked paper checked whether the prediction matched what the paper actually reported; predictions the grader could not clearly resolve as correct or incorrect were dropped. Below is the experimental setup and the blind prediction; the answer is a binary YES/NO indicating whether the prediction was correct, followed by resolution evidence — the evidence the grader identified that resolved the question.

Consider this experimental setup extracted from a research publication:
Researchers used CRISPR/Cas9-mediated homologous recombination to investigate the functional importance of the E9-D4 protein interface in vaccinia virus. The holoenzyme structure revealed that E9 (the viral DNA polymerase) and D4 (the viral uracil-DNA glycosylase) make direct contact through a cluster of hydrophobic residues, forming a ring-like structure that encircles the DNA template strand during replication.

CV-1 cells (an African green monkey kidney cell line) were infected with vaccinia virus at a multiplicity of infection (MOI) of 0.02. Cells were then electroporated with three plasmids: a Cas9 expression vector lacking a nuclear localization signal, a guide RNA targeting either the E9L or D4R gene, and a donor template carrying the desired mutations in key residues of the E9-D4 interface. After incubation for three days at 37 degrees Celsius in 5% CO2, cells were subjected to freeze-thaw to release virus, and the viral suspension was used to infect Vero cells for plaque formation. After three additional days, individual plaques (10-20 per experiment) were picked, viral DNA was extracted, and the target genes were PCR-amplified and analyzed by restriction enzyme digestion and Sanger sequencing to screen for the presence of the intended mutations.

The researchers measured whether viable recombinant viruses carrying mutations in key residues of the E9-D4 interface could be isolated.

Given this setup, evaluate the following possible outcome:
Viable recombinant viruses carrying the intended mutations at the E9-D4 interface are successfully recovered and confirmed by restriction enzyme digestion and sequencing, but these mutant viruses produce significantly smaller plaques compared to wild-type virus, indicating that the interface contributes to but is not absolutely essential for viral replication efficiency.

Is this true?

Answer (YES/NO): NO